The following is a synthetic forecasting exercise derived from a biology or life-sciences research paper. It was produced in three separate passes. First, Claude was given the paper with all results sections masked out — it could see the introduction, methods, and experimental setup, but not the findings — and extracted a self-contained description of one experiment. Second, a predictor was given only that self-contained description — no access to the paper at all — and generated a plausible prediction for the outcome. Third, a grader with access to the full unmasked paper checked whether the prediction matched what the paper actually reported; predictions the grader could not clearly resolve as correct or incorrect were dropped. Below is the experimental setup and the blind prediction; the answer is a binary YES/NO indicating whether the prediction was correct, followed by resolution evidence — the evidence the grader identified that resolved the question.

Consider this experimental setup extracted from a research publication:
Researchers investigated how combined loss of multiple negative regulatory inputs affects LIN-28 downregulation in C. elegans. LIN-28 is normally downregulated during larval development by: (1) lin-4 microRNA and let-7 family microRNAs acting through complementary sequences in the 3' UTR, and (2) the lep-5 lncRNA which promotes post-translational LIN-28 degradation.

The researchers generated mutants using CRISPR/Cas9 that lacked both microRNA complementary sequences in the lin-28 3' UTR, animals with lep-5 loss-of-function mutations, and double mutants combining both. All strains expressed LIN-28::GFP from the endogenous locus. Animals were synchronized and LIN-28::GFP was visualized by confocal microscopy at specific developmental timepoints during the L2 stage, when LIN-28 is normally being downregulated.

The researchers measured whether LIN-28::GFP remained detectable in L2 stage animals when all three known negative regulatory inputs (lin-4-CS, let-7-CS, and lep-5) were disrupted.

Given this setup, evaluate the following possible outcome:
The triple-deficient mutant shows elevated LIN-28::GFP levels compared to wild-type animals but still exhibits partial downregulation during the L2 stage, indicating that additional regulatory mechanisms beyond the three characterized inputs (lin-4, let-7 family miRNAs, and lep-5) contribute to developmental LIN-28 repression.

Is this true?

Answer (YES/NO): NO